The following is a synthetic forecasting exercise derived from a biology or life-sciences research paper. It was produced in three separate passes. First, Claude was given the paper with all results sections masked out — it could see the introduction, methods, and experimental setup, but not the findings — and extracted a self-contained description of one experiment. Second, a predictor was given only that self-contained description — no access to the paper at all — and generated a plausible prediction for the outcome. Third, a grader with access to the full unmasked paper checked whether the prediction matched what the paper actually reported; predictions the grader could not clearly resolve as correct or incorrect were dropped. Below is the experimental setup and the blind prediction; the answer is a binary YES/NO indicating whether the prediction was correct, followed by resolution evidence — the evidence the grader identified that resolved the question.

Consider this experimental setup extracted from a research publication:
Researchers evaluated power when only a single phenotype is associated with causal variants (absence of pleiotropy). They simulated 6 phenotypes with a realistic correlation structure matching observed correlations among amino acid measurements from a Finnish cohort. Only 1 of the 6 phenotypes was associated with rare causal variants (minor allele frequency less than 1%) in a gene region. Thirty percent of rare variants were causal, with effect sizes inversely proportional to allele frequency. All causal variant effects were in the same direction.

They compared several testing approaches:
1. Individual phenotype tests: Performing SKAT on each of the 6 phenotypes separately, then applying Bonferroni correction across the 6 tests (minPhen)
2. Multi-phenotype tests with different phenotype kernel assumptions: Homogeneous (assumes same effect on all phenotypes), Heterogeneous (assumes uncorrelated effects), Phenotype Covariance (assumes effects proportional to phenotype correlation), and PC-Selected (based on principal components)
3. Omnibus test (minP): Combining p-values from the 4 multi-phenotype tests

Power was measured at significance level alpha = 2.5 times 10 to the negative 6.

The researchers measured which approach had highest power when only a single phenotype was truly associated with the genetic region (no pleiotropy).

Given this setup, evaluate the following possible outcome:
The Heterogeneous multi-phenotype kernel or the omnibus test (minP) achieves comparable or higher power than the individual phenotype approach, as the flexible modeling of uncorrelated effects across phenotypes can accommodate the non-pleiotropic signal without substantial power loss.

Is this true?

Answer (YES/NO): YES